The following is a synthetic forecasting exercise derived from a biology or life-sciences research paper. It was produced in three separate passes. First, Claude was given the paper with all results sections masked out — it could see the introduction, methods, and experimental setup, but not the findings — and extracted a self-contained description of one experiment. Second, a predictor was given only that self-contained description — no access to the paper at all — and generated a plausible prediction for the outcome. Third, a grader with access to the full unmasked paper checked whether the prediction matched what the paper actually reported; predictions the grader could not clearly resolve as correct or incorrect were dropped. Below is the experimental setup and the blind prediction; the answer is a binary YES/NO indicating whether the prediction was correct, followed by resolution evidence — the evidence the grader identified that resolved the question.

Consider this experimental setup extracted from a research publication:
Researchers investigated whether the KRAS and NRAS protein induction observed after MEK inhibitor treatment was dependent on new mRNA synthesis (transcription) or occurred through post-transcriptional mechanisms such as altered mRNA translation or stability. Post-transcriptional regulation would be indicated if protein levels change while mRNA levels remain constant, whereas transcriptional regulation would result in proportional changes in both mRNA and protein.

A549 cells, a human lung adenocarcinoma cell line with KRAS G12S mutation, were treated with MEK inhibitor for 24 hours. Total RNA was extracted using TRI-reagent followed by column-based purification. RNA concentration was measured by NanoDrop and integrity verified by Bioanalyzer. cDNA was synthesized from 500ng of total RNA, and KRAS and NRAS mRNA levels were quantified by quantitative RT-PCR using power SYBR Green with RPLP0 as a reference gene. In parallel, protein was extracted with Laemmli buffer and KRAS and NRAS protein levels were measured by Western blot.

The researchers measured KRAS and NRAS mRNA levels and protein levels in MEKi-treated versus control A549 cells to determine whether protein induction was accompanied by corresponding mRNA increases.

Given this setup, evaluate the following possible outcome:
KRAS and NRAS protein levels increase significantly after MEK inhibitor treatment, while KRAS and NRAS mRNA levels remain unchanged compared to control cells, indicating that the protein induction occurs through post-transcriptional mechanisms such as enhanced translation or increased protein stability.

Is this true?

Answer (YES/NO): YES